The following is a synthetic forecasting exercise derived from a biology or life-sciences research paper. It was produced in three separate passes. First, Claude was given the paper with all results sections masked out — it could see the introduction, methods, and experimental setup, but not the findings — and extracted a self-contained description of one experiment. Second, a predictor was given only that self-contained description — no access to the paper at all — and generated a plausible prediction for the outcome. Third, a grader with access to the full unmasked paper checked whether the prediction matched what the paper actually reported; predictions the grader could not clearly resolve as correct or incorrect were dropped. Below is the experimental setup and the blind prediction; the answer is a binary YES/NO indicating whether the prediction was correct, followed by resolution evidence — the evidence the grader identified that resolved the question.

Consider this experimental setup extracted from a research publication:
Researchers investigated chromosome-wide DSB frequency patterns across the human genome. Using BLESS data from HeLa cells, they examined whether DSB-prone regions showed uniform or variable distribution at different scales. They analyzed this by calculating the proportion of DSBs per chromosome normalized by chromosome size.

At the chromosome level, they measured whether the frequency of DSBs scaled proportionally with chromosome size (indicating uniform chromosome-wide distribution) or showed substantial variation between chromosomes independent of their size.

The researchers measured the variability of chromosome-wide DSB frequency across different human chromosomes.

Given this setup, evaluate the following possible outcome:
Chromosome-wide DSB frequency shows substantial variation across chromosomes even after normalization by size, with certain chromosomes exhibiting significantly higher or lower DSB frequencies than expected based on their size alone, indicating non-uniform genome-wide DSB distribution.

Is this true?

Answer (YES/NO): NO